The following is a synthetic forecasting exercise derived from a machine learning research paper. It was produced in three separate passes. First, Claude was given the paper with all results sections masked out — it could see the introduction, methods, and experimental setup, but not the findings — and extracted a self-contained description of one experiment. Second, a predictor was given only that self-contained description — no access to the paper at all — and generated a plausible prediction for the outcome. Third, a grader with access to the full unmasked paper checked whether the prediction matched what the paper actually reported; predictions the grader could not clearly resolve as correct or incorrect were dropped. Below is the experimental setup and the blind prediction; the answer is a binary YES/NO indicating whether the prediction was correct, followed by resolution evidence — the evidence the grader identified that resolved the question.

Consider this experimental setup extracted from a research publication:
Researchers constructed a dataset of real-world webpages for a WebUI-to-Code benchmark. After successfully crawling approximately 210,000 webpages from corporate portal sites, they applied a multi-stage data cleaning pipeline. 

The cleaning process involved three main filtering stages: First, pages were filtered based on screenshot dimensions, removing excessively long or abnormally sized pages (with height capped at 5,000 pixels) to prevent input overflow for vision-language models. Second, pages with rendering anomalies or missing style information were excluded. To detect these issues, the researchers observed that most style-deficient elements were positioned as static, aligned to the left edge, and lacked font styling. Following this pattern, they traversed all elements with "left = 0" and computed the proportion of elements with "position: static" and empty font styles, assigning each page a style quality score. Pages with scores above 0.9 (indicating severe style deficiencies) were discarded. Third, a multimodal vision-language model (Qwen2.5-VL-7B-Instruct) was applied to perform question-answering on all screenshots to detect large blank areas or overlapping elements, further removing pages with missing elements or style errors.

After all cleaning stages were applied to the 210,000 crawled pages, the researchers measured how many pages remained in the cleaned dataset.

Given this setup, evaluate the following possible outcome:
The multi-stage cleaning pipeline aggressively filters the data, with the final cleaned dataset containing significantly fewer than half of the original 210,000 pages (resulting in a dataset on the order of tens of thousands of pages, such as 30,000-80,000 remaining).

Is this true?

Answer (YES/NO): NO